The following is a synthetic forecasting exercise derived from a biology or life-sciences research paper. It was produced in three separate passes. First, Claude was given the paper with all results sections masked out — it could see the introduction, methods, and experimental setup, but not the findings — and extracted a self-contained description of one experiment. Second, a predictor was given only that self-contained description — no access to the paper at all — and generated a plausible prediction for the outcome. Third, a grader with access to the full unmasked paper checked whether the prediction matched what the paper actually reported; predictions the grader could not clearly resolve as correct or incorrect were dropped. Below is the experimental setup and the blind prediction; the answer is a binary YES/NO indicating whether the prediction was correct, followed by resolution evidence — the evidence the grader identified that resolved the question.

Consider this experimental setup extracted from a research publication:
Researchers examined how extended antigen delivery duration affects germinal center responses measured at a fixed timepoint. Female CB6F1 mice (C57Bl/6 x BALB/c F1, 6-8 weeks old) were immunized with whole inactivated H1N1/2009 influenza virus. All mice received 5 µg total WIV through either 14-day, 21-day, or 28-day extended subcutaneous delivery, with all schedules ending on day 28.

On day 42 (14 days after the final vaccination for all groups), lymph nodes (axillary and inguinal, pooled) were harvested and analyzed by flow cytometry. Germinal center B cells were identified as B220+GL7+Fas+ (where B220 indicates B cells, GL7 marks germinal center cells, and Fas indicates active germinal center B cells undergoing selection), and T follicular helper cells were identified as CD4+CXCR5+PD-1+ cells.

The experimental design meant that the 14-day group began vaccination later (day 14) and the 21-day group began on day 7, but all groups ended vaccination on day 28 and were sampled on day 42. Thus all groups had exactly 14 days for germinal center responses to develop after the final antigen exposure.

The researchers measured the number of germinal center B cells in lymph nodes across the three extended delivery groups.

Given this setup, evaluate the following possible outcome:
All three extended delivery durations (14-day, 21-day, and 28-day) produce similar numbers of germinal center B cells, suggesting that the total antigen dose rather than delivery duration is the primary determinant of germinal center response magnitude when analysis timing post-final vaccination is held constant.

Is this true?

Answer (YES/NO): NO